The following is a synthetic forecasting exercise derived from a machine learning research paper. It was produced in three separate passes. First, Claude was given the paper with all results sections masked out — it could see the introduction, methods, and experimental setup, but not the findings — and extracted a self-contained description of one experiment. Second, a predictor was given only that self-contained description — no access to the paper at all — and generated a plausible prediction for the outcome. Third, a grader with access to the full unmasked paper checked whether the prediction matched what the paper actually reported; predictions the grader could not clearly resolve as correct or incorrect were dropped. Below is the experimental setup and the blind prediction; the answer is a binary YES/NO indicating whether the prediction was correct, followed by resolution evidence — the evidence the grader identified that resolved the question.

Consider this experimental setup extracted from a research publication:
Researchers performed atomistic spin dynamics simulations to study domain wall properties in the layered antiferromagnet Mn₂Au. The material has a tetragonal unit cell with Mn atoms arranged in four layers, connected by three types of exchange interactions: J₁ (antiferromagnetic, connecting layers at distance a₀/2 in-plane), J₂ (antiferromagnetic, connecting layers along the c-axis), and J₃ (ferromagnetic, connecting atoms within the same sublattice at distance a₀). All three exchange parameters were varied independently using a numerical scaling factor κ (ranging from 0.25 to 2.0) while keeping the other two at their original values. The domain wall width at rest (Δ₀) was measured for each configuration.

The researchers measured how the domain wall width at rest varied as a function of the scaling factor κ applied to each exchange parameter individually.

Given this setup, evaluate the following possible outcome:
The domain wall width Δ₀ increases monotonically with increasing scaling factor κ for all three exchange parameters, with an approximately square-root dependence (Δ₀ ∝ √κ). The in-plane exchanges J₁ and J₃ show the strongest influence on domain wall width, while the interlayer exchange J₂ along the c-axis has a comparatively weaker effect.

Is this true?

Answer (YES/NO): NO